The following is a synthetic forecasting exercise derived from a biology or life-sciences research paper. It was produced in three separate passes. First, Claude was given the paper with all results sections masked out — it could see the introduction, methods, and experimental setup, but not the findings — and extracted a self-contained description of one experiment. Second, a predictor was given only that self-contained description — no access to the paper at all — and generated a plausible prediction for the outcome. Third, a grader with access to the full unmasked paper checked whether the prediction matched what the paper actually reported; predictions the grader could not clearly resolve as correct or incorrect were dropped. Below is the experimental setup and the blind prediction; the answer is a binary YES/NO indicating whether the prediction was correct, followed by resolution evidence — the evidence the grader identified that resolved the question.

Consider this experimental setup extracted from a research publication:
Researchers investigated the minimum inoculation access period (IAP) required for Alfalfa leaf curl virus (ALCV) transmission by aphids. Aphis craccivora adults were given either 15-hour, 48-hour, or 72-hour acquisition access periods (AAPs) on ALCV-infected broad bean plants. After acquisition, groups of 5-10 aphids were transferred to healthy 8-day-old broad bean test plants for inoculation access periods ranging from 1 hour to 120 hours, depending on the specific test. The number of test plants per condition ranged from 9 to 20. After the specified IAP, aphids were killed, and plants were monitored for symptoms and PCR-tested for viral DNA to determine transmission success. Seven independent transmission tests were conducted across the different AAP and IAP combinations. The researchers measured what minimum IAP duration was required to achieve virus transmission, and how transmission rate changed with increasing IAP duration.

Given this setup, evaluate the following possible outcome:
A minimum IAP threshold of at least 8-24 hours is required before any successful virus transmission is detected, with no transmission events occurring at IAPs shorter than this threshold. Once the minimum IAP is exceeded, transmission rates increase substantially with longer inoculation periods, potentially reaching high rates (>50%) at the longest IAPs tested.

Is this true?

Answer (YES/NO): YES